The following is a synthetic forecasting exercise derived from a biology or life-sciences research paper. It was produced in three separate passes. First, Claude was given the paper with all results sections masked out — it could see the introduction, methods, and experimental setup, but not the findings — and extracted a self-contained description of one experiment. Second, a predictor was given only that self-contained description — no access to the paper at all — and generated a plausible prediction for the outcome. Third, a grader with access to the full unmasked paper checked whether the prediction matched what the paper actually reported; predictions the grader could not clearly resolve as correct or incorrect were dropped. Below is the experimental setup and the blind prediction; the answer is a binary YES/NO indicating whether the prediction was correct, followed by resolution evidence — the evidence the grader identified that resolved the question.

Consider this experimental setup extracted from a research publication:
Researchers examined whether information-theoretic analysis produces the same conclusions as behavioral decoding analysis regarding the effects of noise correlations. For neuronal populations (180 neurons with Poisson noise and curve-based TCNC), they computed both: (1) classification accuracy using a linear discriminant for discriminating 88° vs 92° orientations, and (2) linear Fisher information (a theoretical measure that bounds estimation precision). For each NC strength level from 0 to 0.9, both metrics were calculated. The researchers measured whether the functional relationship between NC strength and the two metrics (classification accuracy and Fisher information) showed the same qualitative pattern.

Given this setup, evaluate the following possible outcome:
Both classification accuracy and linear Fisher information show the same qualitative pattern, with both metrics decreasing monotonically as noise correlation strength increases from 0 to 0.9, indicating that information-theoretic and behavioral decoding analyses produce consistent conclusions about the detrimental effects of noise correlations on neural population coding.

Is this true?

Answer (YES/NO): YES